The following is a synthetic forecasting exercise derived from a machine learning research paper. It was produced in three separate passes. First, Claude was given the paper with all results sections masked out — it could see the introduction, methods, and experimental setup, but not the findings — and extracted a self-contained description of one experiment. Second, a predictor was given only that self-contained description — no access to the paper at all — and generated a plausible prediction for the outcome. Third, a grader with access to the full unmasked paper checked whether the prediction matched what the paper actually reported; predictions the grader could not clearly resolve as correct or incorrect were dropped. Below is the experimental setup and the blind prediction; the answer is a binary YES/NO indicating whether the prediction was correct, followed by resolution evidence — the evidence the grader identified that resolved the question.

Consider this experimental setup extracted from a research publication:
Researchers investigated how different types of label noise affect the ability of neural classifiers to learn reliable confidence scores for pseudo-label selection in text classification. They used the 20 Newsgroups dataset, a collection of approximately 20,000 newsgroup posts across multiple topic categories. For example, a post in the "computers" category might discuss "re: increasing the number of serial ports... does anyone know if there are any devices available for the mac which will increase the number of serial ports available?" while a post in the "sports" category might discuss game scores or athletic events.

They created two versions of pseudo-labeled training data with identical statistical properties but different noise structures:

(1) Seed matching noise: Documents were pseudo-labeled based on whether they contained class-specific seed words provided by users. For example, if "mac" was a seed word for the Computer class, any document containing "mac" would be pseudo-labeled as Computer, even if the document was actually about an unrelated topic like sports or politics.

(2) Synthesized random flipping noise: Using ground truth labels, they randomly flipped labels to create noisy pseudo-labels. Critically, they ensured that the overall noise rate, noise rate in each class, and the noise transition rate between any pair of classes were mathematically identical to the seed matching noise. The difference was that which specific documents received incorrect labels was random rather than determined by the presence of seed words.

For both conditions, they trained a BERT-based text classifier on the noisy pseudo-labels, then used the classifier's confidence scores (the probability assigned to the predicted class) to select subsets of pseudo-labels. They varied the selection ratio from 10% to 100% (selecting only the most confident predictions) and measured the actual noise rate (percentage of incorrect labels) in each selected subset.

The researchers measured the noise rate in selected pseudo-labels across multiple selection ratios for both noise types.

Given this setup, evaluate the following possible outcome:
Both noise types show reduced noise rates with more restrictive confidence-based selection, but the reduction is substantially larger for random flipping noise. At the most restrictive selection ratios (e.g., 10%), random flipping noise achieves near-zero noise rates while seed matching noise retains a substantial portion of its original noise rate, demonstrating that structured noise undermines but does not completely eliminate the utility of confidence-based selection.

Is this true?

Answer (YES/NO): NO